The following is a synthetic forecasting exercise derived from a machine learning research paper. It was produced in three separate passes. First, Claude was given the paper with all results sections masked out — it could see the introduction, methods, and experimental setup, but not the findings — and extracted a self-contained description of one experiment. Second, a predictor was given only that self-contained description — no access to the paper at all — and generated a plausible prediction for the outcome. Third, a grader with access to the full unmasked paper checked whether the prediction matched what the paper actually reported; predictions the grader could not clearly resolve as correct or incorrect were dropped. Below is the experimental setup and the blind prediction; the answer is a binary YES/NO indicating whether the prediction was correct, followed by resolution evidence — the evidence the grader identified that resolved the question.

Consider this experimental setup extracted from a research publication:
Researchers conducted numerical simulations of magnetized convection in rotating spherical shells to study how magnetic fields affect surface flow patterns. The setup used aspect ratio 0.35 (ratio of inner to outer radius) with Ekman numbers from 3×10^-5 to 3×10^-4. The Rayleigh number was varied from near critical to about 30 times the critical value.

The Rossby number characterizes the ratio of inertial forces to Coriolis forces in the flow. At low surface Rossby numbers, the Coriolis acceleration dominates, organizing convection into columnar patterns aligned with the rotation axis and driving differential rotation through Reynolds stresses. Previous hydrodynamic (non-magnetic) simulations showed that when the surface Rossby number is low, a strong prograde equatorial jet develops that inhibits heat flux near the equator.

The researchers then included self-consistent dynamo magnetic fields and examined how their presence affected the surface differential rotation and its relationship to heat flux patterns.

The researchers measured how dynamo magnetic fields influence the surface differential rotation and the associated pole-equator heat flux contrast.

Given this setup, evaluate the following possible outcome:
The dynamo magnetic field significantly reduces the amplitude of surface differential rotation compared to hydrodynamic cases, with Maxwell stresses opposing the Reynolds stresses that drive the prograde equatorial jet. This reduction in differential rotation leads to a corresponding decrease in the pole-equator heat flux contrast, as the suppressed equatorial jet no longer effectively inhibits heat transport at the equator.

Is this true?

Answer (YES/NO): NO